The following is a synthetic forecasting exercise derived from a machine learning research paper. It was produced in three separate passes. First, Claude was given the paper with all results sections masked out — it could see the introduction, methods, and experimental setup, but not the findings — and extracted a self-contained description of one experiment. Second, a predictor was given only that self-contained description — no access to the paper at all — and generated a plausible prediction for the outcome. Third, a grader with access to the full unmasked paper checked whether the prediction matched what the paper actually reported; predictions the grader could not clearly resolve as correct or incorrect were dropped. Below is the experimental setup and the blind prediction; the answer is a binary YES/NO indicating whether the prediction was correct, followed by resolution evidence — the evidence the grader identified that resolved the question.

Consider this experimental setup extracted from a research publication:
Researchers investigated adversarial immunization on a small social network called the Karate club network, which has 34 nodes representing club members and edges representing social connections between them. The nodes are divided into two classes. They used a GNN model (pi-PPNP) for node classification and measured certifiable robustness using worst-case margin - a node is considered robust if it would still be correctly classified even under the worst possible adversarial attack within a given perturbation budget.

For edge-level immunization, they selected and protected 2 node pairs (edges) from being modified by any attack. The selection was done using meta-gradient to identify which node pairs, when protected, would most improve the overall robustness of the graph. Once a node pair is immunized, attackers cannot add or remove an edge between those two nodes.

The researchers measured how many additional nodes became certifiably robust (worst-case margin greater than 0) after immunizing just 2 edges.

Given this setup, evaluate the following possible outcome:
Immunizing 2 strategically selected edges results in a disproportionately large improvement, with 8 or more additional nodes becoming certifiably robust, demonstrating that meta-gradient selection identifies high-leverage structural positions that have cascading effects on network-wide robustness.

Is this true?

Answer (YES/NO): NO